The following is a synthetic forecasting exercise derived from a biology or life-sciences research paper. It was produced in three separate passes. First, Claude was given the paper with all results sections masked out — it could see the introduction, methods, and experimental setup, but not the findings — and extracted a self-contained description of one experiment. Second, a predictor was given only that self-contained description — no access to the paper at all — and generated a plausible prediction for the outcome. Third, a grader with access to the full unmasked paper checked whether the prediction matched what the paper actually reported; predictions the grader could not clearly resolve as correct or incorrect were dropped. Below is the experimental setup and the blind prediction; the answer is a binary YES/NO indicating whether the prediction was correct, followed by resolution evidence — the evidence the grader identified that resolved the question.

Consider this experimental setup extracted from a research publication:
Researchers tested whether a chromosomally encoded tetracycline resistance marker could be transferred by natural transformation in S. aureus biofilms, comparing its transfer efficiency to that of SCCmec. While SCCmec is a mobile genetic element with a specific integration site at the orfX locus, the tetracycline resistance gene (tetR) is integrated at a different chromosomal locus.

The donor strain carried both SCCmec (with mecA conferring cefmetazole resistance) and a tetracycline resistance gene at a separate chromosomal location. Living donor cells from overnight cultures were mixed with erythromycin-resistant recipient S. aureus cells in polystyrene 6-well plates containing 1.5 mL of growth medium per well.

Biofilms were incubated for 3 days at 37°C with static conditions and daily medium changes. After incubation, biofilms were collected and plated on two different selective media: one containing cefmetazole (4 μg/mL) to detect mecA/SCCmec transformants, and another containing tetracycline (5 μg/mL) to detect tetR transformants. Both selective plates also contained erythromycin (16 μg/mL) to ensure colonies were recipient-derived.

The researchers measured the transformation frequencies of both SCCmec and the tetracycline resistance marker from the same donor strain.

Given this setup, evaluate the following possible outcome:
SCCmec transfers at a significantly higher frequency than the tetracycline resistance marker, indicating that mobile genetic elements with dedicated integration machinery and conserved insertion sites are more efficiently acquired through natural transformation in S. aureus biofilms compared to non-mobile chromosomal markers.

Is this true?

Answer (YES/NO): NO